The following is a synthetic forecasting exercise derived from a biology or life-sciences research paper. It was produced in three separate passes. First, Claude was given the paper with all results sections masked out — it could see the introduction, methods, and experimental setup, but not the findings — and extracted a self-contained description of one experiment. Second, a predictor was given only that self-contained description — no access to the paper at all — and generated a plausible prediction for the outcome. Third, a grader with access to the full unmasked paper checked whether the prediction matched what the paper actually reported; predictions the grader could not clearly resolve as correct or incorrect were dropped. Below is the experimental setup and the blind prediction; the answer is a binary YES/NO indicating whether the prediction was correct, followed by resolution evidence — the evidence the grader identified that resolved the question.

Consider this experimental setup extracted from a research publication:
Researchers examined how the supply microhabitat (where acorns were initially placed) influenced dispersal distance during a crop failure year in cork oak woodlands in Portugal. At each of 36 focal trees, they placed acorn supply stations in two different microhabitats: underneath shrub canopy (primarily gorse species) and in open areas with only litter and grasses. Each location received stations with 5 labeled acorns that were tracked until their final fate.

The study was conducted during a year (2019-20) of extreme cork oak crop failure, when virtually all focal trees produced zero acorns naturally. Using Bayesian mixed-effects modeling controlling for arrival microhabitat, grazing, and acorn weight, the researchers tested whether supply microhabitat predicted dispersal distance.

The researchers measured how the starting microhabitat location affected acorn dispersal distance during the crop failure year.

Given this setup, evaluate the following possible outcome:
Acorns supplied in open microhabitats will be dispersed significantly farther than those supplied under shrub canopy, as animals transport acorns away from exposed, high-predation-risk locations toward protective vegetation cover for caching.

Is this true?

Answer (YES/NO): YES